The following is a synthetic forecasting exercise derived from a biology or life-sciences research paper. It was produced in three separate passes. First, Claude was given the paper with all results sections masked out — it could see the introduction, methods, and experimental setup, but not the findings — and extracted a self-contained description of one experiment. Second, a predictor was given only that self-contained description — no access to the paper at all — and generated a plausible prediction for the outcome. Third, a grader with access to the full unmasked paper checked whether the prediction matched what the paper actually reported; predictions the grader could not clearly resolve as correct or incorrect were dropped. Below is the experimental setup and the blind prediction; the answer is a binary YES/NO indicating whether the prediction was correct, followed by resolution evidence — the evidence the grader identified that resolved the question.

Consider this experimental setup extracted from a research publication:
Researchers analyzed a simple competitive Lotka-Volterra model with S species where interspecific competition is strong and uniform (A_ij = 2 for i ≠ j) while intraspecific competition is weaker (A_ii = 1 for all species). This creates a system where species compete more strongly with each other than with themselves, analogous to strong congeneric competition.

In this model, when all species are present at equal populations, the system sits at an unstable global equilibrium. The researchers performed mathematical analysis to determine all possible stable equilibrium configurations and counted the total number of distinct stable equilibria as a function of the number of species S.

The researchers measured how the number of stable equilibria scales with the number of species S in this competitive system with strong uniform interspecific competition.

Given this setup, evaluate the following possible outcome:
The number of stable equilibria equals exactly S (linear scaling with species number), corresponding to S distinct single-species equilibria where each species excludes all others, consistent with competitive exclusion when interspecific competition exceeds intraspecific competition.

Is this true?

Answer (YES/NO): YES